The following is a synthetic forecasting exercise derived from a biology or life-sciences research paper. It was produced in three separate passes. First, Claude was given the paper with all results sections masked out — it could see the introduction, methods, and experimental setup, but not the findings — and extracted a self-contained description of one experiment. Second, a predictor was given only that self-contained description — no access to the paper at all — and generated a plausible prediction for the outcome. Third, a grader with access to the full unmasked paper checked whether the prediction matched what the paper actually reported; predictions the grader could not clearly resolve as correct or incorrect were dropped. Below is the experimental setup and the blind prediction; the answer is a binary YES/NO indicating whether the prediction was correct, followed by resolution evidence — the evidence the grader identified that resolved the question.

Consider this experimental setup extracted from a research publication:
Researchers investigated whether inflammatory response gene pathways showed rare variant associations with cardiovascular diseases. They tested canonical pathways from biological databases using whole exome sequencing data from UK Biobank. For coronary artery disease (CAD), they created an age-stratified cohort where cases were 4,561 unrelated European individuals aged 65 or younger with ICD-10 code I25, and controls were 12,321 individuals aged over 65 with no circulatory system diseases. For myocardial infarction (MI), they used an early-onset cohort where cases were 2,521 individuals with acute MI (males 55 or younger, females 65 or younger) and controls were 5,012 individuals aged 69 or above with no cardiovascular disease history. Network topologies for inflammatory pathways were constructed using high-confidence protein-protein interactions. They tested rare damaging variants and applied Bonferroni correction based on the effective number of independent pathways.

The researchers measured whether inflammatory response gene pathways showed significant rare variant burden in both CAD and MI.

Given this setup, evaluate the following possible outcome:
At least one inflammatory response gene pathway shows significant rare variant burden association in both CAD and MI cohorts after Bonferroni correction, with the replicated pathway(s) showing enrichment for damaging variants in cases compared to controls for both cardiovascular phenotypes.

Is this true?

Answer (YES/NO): YES